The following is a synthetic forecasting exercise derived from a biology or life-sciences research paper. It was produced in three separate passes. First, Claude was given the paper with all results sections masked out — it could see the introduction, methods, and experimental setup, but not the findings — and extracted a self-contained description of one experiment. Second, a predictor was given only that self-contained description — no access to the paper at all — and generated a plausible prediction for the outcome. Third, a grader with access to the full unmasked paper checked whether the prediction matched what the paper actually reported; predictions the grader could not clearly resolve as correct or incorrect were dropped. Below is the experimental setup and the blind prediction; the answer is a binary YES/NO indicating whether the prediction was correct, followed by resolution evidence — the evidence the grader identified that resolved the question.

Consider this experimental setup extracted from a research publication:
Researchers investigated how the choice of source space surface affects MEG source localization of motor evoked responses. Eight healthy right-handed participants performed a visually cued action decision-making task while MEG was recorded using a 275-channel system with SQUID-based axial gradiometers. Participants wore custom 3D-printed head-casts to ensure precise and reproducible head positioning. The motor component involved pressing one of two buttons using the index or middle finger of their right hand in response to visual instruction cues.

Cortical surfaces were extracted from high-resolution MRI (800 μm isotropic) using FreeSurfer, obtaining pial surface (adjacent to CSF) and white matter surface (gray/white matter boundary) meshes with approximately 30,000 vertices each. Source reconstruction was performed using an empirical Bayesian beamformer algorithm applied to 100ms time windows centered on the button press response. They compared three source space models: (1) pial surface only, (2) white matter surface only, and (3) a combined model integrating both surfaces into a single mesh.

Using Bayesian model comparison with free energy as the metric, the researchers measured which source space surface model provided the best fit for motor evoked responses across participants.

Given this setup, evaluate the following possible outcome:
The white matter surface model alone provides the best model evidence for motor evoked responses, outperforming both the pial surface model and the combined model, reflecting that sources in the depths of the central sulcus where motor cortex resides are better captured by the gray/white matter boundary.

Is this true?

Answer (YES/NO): NO